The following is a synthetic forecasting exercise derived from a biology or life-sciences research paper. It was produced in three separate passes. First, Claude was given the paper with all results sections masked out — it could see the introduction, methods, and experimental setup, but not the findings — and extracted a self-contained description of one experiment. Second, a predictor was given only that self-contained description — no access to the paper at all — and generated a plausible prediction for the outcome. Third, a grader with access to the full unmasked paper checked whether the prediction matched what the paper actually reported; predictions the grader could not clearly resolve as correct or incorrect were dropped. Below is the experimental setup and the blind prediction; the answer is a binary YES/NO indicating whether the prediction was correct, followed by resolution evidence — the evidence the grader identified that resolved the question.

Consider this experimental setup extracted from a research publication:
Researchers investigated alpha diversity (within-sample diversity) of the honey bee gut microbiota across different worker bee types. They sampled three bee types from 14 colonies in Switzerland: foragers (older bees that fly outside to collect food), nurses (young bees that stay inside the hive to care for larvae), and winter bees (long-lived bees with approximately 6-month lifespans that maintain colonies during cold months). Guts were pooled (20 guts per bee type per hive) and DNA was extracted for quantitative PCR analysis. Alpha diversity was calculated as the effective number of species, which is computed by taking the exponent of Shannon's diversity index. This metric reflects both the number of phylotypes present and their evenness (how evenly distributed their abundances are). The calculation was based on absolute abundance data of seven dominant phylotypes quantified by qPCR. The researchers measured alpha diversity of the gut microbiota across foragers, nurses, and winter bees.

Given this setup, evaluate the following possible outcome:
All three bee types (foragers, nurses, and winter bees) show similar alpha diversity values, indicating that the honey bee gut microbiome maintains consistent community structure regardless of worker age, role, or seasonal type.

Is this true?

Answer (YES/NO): NO